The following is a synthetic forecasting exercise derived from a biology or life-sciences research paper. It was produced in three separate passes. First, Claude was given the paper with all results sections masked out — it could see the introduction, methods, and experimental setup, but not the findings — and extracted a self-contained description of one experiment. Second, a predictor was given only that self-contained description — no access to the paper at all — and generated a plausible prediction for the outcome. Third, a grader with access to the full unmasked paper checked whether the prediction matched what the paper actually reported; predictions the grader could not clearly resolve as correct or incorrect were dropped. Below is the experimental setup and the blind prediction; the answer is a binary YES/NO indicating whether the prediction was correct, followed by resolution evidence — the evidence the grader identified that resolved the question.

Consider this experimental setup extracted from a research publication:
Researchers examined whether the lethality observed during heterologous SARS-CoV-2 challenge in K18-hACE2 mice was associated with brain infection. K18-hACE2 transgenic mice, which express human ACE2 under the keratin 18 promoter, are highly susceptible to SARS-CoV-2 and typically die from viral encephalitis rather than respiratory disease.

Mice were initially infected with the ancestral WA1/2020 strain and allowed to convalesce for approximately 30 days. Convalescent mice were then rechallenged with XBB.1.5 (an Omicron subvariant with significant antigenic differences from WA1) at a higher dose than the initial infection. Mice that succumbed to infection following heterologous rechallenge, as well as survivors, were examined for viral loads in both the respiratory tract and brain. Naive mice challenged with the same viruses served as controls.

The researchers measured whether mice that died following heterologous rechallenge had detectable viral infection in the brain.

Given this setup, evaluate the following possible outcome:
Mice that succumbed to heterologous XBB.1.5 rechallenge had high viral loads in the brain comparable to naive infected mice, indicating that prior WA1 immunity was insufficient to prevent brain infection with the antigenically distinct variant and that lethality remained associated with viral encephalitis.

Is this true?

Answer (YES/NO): YES